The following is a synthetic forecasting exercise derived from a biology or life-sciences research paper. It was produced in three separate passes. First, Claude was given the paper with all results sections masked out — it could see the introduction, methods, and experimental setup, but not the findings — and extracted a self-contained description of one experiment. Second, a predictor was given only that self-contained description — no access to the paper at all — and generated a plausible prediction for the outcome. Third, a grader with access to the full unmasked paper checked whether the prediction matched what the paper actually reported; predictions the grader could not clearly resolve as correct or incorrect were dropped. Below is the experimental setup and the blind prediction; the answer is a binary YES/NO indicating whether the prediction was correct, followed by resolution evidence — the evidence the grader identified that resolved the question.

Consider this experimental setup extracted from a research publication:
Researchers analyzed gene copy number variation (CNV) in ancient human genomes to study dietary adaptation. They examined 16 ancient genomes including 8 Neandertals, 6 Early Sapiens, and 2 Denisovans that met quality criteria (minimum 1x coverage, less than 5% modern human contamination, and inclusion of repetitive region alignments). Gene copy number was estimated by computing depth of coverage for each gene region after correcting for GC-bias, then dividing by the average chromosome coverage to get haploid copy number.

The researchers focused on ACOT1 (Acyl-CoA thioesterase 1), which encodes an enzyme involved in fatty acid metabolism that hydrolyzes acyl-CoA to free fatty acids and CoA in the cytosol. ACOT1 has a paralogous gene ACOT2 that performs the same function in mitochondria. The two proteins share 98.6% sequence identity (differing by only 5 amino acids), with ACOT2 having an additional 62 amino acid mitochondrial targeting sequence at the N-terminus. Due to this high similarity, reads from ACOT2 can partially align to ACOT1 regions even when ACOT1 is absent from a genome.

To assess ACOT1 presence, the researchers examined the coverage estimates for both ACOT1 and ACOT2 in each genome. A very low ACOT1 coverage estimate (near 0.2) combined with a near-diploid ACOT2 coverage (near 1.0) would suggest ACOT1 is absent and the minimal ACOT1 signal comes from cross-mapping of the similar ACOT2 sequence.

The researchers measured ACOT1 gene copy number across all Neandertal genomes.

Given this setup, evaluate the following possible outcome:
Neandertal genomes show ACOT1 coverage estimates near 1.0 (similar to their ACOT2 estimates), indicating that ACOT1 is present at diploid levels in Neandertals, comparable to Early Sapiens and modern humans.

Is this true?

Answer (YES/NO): NO